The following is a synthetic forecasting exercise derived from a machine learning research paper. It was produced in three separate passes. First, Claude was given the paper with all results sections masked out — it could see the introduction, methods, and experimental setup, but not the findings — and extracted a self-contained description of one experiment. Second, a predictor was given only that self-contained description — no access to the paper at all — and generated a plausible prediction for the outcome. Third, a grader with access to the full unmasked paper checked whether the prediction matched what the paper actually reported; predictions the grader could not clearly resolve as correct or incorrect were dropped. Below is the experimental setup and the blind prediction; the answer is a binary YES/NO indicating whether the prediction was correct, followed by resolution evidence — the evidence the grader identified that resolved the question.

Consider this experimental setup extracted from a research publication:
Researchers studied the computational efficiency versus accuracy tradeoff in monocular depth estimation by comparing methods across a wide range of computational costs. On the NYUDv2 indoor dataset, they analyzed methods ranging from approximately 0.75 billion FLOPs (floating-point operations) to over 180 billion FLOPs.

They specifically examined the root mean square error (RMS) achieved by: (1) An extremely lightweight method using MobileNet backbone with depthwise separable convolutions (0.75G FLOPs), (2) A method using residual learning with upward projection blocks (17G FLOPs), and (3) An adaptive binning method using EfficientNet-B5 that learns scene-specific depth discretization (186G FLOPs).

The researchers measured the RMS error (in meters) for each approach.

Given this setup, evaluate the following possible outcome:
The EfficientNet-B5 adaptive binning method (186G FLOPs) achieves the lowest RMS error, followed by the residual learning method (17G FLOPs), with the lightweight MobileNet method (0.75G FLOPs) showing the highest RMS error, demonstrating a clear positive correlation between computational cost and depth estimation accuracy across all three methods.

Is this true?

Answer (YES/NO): YES